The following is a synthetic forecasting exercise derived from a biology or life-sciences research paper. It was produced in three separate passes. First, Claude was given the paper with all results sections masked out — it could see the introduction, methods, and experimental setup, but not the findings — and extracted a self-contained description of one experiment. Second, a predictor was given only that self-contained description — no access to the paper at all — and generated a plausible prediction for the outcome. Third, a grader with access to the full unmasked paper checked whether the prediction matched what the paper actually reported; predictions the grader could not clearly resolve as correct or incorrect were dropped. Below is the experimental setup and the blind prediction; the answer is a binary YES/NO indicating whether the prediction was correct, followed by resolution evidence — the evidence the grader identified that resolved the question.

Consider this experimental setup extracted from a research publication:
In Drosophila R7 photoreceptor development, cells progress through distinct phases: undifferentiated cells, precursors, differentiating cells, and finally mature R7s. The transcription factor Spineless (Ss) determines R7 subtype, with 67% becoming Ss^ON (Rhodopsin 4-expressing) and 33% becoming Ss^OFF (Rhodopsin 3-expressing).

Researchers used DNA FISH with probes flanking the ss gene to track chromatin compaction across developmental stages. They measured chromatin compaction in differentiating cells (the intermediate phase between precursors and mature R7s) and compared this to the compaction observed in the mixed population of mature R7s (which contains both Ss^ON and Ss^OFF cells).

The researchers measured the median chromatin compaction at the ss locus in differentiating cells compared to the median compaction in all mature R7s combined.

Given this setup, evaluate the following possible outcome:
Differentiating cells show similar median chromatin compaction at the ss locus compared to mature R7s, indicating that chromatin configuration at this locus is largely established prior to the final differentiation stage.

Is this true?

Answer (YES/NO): YES